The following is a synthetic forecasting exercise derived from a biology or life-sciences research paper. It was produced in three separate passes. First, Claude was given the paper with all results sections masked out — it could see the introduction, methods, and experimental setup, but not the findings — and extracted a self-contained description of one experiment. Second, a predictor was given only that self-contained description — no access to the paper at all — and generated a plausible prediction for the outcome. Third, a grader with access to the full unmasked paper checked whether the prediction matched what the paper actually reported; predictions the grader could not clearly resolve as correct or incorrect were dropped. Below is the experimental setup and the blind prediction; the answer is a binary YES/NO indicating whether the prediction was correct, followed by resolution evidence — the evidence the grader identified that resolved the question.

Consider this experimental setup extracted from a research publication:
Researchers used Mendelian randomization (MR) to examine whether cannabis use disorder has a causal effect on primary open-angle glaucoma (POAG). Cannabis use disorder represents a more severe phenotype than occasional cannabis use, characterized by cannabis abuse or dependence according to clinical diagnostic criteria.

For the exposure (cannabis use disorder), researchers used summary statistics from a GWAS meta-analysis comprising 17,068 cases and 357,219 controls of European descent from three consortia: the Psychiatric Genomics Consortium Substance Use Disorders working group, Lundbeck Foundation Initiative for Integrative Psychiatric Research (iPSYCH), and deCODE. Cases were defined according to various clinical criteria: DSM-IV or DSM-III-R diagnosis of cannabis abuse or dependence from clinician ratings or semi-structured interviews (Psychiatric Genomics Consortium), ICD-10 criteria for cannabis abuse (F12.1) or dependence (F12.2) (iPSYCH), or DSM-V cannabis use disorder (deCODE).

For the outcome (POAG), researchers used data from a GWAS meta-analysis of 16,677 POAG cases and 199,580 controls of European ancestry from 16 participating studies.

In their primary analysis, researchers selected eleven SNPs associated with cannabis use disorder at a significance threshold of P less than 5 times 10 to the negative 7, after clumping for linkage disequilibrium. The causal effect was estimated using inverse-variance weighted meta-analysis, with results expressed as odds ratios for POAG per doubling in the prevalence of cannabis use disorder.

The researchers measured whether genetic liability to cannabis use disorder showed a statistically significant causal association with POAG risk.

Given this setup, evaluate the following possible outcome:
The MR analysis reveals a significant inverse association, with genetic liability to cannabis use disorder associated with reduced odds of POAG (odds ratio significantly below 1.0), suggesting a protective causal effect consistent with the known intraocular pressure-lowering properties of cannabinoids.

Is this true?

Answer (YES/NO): NO